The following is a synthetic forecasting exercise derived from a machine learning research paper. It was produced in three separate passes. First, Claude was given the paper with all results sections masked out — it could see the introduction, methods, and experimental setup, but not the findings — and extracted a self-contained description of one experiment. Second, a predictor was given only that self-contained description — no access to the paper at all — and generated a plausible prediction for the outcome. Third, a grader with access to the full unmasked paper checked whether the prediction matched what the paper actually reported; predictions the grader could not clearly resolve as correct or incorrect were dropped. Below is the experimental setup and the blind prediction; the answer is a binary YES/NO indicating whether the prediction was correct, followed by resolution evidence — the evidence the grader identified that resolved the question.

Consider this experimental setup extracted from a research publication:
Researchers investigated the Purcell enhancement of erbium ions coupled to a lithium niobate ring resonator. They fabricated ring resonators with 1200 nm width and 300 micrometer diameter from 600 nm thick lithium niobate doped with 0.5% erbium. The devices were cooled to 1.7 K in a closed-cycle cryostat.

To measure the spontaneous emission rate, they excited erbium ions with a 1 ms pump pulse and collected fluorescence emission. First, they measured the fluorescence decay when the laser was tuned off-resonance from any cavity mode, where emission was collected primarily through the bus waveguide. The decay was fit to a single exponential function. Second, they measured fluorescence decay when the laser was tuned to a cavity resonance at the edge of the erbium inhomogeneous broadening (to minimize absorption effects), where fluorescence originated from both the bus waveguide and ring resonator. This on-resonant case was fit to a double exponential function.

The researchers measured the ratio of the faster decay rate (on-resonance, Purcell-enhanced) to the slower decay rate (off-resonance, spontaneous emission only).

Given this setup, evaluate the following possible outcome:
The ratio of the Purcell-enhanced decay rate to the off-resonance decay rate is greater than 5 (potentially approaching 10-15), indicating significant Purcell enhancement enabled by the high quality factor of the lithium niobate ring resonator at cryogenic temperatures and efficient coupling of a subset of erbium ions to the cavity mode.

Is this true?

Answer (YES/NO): YES